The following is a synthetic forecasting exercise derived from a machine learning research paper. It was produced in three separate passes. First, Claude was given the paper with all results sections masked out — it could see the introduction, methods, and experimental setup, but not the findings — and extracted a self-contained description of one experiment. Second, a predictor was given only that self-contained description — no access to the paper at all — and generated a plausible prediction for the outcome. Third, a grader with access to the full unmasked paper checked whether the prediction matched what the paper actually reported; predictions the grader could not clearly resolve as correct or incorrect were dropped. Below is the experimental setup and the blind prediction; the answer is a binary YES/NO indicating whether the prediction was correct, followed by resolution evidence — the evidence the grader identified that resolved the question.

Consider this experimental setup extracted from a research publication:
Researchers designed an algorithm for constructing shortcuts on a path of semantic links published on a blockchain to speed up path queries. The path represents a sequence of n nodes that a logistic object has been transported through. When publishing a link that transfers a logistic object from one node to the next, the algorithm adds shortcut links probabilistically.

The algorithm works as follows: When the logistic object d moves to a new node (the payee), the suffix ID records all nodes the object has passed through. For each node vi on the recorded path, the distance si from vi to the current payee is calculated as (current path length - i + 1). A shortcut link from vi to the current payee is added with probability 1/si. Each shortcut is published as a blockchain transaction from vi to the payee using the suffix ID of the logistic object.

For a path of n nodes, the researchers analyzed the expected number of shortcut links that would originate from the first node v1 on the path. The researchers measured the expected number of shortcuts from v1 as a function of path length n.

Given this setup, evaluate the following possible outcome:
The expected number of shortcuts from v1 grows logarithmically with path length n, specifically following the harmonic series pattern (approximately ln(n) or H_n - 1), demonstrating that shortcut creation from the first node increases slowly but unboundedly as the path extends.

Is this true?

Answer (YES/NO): YES